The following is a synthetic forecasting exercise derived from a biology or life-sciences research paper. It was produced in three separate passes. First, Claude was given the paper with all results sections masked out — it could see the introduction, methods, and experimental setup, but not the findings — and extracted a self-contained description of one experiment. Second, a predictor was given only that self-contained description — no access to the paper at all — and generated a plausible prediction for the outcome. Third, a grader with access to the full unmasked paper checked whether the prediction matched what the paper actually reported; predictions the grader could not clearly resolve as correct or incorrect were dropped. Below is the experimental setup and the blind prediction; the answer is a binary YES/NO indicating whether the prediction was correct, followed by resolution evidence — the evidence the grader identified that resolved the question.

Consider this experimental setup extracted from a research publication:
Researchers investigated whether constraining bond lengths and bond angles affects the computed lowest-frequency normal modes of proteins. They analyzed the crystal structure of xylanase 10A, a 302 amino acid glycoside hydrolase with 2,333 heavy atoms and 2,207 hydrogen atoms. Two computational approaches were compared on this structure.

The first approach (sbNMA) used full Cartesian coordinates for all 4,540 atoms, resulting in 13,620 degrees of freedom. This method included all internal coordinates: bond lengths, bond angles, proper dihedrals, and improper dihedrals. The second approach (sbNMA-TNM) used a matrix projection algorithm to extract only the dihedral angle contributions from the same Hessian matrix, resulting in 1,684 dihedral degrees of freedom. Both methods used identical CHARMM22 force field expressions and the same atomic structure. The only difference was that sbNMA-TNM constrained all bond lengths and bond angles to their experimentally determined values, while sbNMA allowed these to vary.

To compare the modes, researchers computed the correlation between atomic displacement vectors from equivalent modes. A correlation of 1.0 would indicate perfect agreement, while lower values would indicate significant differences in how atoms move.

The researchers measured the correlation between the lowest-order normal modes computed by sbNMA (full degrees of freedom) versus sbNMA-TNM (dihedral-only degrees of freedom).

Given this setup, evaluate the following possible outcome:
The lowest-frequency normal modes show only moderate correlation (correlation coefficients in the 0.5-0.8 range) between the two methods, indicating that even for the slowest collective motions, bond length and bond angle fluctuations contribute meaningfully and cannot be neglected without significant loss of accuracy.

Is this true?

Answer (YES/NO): NO